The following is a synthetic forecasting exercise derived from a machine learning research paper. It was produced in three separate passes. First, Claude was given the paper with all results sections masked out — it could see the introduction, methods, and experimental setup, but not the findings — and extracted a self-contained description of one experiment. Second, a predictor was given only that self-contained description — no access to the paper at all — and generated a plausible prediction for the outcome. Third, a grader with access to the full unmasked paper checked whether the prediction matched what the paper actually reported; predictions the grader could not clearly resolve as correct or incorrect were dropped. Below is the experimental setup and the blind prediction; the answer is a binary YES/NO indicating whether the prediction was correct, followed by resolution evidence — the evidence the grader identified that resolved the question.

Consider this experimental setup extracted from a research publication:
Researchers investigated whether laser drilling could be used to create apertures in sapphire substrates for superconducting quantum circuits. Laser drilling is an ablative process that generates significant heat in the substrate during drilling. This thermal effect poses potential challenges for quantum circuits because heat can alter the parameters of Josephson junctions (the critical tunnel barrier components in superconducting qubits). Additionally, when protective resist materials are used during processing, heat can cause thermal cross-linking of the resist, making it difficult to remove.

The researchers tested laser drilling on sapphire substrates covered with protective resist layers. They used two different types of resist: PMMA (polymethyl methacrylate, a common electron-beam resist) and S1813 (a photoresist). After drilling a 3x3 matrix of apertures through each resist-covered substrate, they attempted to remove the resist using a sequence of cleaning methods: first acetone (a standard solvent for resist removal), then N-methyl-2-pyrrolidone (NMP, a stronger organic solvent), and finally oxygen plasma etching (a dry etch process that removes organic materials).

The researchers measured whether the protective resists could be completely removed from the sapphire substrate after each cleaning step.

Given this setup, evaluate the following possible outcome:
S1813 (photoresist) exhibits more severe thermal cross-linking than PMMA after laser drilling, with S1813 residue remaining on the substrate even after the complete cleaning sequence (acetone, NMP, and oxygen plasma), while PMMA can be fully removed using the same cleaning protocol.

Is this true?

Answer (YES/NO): NO